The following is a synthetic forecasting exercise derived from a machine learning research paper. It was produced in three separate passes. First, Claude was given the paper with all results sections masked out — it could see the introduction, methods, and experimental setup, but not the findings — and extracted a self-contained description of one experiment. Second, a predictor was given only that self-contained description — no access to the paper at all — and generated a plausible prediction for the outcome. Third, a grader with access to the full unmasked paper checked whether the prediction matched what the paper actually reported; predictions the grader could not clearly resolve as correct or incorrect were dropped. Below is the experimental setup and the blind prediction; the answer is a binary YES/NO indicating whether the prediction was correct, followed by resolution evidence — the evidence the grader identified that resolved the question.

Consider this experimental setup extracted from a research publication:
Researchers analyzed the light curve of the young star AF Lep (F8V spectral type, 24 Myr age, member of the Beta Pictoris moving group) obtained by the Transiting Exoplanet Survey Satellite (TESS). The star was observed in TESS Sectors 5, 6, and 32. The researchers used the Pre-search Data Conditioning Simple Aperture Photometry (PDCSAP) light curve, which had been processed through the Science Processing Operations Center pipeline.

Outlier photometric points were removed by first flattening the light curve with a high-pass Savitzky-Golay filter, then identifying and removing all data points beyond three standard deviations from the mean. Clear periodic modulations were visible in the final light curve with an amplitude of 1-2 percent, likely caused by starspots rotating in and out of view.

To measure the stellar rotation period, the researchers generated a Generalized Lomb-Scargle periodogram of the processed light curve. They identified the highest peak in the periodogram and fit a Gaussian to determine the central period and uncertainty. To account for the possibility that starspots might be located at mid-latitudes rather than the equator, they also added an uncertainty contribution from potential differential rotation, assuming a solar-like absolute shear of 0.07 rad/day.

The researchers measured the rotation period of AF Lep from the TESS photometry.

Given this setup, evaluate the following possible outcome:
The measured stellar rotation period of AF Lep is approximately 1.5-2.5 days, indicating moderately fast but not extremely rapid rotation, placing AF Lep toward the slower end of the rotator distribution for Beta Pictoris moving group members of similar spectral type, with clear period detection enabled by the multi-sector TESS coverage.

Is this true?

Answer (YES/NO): NO